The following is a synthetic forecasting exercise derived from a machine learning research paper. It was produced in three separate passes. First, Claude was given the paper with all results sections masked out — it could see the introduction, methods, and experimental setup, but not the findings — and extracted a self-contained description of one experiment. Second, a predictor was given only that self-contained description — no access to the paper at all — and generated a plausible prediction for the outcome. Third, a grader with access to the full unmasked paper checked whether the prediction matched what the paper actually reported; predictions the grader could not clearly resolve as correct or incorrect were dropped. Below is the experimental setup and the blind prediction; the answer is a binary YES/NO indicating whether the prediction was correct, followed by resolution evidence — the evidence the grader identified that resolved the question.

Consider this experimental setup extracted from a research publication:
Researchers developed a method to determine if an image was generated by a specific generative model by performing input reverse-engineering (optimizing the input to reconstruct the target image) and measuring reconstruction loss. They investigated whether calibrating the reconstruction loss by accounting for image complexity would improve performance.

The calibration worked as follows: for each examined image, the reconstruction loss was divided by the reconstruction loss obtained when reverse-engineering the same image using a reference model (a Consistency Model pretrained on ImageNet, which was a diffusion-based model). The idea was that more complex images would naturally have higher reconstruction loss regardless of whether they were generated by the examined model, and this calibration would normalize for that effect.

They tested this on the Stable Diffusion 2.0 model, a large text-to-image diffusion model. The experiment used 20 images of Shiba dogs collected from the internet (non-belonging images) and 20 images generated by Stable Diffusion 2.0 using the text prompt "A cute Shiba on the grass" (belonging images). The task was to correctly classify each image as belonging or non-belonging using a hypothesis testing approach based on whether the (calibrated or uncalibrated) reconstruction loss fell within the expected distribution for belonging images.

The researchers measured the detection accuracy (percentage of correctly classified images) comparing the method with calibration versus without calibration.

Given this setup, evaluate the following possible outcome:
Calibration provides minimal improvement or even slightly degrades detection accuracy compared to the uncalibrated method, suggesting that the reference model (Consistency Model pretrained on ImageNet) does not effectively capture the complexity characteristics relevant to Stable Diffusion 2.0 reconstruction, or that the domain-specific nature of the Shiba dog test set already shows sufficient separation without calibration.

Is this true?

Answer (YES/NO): NO